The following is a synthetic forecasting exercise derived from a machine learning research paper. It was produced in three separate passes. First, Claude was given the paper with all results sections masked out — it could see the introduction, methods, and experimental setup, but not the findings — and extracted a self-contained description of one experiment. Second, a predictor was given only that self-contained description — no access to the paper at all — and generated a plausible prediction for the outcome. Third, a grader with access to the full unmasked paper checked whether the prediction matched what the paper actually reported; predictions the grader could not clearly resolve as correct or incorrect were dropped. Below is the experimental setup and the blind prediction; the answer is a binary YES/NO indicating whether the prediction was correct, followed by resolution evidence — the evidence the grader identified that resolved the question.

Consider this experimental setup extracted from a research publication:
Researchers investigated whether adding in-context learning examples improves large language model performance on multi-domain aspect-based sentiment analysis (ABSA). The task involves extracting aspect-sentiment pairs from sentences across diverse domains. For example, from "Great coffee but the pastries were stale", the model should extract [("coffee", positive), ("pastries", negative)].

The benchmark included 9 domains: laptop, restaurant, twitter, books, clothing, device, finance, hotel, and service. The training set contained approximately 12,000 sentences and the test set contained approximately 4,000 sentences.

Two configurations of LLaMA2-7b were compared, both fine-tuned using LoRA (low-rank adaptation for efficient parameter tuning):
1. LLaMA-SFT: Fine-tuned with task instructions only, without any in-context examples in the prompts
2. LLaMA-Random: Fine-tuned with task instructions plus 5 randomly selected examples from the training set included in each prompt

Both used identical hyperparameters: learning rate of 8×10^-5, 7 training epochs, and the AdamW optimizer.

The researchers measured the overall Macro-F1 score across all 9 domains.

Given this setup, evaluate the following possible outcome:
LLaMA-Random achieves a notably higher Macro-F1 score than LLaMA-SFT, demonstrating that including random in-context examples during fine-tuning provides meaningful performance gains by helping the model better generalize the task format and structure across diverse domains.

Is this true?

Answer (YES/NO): YES